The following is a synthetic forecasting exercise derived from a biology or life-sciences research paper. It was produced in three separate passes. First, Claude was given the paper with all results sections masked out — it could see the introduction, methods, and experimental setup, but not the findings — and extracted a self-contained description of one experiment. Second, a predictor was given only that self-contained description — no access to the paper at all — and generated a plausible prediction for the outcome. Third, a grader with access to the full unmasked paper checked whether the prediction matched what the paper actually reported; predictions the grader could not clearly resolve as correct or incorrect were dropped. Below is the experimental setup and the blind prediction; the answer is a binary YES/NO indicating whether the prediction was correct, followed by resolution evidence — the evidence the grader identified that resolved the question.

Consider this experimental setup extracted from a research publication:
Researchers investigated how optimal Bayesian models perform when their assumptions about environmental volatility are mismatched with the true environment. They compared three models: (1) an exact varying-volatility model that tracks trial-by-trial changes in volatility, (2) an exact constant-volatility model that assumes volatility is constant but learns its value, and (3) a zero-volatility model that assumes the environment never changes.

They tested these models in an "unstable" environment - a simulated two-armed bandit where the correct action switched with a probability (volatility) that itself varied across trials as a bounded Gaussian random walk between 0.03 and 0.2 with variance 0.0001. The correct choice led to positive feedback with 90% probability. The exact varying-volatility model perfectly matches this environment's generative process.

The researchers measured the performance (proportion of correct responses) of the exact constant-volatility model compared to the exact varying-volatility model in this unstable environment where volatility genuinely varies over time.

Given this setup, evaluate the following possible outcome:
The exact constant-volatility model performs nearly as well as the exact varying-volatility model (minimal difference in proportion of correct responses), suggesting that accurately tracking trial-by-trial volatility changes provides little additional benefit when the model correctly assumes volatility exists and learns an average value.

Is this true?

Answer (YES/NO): YES